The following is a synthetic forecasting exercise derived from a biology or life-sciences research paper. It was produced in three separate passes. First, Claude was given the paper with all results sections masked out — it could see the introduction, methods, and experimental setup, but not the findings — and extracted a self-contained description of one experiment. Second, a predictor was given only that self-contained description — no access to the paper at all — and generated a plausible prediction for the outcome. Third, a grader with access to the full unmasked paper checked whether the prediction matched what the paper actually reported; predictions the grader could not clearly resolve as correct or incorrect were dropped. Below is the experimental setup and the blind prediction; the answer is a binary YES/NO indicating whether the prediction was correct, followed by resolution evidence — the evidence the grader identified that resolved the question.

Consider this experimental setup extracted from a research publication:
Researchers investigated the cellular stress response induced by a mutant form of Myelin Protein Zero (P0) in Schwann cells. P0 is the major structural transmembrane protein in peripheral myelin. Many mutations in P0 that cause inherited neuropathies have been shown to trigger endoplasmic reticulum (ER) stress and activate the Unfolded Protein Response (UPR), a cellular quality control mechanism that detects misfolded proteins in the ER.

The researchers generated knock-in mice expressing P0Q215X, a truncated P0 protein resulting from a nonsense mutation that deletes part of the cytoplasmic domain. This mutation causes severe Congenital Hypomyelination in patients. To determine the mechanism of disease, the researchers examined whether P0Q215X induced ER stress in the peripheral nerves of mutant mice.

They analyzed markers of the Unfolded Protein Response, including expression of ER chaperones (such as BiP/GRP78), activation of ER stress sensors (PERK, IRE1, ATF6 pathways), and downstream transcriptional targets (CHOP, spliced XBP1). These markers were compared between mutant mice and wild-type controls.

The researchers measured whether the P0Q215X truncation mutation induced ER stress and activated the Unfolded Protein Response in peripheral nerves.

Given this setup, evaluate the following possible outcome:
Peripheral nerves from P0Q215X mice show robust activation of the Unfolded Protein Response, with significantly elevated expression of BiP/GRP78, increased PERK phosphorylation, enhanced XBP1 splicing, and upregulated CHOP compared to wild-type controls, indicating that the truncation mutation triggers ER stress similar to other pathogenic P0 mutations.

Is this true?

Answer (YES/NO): NO